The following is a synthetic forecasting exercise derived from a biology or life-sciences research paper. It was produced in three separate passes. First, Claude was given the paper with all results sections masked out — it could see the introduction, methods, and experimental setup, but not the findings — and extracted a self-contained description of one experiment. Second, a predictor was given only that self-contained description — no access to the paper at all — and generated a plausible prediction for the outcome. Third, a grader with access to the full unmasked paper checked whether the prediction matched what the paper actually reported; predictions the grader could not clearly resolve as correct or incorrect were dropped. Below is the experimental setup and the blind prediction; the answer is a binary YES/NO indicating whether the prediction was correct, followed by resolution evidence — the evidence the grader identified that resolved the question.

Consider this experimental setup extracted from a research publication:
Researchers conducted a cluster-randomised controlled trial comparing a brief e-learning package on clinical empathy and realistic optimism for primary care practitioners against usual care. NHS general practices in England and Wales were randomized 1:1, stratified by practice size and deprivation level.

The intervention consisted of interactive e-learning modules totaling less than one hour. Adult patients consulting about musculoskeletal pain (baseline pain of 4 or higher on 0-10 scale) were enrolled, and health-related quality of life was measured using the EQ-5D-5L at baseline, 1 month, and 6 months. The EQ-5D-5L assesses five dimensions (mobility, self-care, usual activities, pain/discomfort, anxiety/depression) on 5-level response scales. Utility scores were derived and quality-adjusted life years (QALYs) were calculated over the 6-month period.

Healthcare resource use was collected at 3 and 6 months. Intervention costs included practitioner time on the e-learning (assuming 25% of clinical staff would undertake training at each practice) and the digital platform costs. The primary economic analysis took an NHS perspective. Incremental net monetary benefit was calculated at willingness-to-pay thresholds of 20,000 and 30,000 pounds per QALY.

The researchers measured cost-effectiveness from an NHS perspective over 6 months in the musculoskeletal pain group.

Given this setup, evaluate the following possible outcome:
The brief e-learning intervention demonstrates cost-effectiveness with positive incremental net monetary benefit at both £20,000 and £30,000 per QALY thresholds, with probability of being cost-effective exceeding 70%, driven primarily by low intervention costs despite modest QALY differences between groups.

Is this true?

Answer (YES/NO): YES